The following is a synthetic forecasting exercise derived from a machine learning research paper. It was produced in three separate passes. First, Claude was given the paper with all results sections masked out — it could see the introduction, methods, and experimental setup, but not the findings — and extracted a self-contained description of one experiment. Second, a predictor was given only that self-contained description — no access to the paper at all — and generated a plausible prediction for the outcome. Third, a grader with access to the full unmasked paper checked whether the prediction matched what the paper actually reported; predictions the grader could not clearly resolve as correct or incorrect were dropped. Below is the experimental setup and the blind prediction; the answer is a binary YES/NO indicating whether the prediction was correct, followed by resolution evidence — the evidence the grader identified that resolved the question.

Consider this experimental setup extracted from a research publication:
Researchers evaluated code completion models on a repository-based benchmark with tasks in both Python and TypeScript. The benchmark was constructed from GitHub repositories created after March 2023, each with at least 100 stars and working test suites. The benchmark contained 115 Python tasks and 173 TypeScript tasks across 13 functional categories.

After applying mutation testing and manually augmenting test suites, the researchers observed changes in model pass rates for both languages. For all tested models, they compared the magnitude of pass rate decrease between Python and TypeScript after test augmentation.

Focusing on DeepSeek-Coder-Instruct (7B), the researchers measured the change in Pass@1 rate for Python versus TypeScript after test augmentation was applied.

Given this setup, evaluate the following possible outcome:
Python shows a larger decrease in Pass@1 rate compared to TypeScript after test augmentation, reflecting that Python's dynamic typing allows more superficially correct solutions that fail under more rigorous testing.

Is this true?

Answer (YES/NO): NO